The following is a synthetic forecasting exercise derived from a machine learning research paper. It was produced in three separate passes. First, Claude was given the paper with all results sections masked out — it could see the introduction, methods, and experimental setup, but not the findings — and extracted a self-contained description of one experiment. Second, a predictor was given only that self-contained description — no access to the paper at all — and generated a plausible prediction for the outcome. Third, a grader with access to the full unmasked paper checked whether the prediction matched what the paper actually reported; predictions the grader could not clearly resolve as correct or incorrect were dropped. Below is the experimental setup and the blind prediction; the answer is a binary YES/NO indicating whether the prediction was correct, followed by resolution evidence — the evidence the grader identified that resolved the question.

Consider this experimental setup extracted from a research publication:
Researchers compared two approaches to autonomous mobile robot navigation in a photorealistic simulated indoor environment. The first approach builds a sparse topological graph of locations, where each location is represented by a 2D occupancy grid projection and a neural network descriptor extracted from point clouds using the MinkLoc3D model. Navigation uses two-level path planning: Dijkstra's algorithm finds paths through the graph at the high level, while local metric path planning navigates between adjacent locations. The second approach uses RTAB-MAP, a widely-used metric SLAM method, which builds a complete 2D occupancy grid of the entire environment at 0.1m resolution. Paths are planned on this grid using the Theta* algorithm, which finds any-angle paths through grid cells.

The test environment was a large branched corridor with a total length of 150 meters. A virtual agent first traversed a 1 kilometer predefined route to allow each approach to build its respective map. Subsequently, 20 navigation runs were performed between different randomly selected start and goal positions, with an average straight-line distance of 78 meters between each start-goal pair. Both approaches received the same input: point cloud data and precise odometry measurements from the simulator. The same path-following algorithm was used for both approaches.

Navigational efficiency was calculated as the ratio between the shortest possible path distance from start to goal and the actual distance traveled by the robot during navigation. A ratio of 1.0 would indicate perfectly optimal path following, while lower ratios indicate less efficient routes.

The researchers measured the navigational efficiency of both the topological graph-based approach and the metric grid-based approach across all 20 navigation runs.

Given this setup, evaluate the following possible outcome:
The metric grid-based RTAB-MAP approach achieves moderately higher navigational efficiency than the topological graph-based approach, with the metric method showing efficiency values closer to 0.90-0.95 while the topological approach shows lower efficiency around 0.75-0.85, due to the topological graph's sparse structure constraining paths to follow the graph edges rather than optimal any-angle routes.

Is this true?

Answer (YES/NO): NO